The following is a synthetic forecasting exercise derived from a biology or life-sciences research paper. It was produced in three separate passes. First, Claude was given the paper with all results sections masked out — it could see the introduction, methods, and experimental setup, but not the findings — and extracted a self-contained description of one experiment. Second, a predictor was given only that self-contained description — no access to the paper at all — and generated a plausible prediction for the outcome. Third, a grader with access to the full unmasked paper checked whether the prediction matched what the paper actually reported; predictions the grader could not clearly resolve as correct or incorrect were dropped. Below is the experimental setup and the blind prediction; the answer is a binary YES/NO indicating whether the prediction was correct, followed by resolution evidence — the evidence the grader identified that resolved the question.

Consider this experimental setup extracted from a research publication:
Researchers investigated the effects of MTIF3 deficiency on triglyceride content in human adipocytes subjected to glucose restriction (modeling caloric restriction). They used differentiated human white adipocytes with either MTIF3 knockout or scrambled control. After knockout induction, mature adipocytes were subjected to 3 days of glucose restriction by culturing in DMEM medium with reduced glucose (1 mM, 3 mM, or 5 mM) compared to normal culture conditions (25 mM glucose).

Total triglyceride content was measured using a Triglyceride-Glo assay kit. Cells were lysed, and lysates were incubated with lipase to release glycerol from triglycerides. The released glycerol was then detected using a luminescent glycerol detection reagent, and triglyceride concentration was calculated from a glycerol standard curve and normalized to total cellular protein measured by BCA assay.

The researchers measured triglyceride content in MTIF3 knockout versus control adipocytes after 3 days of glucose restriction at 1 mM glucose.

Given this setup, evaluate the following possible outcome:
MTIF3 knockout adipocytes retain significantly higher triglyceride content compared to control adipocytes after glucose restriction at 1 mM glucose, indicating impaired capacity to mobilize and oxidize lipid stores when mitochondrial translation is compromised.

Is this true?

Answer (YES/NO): NO